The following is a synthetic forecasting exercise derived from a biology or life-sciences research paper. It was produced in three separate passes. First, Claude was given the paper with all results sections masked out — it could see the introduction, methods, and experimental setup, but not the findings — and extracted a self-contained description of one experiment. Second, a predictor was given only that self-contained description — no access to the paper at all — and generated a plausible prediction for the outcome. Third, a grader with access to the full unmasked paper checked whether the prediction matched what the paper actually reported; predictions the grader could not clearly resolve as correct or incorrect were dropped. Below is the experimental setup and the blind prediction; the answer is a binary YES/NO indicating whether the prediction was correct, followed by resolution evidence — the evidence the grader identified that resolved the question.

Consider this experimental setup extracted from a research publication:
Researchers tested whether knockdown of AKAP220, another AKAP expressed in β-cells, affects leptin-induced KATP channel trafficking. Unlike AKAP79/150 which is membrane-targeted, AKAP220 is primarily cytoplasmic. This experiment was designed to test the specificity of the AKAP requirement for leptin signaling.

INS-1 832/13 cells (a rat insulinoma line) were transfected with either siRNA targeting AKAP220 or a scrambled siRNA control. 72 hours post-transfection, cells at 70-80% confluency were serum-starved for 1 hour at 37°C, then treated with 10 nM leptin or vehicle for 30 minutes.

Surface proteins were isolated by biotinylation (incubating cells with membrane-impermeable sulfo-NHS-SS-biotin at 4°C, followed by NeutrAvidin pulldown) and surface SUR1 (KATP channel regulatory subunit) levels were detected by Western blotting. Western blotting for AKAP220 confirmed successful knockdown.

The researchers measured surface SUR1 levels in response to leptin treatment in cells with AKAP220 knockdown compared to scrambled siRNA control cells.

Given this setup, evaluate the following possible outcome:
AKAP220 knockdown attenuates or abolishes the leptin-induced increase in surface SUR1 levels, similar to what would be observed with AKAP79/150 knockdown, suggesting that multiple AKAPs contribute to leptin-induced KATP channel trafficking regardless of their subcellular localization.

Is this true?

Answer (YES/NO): NO